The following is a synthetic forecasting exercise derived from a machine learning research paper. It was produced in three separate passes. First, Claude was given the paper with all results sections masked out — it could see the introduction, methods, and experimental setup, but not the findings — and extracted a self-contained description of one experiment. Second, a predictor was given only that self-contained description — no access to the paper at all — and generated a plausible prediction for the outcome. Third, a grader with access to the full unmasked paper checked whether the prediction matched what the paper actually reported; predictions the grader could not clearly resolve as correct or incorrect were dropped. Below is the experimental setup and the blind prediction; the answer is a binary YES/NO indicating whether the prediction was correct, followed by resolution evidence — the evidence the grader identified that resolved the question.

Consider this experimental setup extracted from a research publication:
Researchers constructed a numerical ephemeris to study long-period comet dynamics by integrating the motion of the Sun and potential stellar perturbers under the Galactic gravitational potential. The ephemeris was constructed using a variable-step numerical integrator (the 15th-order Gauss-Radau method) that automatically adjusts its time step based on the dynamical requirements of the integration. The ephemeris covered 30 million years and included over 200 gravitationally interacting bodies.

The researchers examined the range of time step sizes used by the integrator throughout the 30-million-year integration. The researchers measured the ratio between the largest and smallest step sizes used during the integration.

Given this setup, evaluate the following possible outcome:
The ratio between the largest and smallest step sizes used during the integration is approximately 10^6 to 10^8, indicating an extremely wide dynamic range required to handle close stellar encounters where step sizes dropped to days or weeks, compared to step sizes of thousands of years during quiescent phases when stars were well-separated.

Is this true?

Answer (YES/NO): NO